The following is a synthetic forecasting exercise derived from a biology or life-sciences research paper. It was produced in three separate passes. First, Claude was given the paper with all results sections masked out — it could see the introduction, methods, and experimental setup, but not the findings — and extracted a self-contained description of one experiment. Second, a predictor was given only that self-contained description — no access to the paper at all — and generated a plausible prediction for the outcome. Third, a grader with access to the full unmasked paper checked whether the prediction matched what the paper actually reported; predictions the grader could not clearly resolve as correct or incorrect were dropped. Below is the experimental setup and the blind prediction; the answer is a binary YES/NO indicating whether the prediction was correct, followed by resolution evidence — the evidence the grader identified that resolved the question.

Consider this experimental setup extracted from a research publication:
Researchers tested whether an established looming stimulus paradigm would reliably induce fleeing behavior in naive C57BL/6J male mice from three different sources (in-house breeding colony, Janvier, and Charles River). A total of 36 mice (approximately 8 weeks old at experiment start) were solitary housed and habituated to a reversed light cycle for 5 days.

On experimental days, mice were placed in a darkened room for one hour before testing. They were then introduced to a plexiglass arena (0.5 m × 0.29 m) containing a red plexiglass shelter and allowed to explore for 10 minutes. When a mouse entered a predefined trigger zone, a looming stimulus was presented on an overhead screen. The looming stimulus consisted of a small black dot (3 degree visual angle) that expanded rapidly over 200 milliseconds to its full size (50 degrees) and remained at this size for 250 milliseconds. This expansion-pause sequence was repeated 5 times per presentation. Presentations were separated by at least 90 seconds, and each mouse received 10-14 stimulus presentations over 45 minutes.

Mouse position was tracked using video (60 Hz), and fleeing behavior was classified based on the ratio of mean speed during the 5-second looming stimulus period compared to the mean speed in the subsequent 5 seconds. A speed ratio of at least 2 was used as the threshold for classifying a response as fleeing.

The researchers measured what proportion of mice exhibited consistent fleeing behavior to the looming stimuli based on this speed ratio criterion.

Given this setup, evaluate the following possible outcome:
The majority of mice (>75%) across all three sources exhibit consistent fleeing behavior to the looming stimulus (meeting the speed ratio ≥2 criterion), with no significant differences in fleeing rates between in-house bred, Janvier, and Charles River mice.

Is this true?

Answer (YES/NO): NO